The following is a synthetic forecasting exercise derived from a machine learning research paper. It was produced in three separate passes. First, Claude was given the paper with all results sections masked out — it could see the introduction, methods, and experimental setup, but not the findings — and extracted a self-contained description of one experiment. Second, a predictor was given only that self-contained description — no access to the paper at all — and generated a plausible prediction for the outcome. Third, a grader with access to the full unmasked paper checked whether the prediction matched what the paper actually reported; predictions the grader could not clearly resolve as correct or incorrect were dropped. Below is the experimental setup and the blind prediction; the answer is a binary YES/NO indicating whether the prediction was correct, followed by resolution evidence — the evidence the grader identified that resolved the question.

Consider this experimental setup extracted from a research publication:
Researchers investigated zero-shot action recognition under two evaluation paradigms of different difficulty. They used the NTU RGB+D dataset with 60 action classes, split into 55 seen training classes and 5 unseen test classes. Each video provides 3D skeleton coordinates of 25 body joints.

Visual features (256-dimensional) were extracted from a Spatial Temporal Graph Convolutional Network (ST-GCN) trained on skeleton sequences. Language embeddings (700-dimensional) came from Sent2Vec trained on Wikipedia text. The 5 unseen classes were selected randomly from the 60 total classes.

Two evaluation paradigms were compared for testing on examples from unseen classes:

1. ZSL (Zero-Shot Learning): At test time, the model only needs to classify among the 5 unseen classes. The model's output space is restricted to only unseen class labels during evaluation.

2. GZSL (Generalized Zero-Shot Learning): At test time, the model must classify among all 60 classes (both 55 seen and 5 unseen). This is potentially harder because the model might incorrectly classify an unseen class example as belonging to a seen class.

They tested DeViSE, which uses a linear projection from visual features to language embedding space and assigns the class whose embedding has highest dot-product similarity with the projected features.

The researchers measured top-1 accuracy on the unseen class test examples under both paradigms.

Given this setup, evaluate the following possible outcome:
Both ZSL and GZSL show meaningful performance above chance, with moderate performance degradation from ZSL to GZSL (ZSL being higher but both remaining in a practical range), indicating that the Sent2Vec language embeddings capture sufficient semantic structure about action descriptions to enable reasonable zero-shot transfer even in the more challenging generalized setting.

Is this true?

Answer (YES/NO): NO